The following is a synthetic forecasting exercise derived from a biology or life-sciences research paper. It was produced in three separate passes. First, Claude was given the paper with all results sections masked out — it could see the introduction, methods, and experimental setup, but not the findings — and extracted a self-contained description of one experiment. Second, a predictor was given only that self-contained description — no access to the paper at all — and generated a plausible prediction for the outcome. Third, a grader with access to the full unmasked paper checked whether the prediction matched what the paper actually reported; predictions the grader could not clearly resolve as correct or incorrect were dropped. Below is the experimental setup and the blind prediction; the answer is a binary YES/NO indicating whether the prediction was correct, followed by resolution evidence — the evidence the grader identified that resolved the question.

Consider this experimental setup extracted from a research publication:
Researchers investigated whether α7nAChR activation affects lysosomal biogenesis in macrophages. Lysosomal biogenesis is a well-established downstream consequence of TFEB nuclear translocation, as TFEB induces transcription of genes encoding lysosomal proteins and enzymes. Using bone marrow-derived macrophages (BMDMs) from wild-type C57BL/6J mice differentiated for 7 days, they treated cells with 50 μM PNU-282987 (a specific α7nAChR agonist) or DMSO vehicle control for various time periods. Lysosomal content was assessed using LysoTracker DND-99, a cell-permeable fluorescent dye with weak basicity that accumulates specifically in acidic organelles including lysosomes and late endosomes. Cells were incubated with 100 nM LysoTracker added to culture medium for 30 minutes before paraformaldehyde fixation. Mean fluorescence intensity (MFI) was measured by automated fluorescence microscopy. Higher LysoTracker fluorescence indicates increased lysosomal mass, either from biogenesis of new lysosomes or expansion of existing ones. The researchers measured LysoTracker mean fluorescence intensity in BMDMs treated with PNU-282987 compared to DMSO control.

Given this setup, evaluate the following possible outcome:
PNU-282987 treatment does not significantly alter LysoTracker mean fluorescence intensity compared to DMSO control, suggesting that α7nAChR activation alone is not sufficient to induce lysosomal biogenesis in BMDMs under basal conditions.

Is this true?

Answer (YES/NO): NO